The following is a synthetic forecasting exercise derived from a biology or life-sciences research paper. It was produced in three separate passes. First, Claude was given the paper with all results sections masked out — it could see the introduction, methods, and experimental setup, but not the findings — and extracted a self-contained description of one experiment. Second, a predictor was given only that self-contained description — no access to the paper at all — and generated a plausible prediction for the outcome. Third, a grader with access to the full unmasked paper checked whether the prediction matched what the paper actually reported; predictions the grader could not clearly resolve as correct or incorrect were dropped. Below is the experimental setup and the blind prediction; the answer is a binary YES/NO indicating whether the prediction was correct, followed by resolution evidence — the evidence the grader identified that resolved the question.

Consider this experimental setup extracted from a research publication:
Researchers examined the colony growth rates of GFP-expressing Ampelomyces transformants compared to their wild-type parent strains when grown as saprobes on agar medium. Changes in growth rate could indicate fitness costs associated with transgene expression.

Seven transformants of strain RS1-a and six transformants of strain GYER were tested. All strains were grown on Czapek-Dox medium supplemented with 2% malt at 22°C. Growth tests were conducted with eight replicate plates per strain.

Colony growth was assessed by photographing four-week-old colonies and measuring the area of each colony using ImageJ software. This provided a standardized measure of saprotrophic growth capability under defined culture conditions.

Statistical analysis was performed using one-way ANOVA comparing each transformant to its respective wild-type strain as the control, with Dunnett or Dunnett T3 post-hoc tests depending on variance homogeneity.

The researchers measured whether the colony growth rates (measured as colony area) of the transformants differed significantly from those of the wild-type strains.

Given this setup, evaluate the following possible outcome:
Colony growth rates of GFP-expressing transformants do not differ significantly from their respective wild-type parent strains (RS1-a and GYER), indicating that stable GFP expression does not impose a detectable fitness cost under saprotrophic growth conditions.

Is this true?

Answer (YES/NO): NO